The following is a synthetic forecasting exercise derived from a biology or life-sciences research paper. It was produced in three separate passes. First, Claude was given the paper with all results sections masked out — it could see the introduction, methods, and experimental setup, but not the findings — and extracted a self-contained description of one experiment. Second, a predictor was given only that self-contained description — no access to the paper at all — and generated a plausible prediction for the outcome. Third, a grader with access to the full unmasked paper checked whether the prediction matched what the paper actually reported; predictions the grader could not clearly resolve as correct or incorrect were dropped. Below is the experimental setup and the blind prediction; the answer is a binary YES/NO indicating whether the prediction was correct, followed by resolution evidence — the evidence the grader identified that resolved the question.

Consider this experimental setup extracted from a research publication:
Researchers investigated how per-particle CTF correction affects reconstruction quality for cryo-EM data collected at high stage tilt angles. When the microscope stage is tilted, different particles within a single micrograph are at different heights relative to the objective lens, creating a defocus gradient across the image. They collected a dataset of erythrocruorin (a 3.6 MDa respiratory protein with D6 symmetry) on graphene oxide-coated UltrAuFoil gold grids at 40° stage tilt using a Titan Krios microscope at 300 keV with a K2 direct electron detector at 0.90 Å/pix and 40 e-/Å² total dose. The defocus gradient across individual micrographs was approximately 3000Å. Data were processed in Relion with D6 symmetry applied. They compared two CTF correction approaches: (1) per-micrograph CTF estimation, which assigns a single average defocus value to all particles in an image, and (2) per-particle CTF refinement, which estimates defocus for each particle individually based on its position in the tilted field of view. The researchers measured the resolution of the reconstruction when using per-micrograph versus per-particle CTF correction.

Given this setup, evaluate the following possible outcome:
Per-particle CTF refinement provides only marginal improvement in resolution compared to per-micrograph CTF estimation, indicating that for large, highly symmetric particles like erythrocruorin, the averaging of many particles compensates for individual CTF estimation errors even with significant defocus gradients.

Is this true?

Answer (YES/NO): NO